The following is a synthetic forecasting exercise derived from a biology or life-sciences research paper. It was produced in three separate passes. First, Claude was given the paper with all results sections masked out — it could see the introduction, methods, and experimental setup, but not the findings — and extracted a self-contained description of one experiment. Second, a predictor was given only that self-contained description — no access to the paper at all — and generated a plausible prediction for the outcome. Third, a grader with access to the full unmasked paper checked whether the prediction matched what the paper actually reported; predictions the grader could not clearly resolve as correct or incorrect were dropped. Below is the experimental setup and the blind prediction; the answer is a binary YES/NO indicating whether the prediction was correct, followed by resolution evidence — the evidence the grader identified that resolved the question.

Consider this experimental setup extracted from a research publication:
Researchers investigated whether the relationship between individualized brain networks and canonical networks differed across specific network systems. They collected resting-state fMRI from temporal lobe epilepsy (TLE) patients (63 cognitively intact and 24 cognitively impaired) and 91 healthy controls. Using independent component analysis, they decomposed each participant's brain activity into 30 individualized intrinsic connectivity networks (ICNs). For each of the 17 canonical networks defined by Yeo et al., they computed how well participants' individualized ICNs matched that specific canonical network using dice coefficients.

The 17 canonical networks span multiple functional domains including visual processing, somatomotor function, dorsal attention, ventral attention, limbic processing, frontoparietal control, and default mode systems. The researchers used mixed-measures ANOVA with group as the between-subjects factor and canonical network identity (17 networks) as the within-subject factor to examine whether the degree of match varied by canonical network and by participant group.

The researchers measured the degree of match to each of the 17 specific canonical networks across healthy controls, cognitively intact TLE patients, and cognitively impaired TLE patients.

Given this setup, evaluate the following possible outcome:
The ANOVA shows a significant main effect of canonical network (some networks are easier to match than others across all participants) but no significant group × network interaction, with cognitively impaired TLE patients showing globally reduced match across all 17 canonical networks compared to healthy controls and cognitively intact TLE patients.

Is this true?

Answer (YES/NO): NO